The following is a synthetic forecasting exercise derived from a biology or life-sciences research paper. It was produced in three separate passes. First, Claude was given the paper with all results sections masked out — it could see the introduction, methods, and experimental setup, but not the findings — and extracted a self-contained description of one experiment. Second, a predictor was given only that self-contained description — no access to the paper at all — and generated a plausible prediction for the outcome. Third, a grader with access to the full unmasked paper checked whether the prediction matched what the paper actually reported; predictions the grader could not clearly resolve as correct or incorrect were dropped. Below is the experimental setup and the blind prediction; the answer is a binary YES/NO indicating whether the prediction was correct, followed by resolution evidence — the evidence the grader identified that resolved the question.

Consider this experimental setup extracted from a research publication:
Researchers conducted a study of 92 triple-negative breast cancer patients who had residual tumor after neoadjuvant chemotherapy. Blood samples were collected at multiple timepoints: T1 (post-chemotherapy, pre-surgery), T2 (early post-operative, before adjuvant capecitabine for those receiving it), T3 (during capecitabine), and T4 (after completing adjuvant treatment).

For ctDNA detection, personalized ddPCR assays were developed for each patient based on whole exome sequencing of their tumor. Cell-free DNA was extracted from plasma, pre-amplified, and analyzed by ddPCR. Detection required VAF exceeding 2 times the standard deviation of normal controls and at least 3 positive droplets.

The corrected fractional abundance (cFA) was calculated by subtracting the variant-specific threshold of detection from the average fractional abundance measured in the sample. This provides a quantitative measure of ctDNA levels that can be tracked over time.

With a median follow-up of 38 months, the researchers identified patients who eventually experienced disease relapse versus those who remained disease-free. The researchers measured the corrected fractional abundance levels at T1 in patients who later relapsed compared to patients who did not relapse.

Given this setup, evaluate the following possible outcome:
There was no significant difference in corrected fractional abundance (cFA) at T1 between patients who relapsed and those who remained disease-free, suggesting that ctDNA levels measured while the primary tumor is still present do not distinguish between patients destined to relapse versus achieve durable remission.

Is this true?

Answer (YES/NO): NO